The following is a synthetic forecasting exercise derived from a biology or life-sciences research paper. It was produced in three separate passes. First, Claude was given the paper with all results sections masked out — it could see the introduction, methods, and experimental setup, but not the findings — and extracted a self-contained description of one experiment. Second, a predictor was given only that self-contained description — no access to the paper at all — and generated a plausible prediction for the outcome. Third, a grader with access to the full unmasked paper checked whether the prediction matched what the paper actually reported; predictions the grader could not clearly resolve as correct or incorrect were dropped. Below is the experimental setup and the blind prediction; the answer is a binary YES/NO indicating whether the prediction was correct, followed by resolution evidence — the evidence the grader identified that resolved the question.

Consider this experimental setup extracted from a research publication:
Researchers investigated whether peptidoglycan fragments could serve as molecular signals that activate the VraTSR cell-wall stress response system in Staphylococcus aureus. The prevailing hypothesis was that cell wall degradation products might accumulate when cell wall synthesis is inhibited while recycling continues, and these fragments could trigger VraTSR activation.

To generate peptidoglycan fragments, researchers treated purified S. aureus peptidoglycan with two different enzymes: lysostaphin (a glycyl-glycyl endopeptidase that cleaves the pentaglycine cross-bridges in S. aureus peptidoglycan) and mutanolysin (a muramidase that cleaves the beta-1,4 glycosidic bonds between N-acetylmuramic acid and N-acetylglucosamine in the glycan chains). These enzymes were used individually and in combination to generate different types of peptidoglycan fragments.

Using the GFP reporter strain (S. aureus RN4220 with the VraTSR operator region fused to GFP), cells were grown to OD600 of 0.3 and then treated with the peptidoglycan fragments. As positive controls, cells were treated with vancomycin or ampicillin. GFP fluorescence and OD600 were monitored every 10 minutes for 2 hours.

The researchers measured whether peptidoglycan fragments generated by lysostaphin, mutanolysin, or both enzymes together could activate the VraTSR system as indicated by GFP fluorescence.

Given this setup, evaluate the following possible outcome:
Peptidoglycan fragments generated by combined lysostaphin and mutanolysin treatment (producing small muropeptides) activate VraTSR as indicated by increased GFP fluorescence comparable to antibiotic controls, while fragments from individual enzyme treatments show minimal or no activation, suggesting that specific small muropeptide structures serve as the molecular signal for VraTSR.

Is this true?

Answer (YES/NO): NO